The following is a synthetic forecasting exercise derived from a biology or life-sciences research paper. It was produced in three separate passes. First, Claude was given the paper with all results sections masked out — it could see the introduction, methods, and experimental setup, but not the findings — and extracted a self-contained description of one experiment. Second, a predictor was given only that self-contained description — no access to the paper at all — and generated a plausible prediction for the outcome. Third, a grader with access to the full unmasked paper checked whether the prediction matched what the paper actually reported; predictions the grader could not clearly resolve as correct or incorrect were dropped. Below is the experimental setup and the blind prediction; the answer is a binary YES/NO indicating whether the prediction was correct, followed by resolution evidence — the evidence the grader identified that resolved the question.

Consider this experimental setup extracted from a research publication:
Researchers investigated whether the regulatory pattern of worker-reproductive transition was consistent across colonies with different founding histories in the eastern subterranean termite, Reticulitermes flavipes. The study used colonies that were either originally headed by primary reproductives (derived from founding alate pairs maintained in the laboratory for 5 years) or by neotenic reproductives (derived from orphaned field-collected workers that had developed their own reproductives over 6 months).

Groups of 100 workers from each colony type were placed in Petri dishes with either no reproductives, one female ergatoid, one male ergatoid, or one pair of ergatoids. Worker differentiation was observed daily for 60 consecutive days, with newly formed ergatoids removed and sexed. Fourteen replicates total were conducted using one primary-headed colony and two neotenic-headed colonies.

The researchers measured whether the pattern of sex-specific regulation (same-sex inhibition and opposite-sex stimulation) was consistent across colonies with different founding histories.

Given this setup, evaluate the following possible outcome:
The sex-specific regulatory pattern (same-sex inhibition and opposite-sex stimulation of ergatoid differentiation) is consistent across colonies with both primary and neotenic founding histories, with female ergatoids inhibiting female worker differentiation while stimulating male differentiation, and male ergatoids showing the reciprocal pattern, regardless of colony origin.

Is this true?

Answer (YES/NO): YES